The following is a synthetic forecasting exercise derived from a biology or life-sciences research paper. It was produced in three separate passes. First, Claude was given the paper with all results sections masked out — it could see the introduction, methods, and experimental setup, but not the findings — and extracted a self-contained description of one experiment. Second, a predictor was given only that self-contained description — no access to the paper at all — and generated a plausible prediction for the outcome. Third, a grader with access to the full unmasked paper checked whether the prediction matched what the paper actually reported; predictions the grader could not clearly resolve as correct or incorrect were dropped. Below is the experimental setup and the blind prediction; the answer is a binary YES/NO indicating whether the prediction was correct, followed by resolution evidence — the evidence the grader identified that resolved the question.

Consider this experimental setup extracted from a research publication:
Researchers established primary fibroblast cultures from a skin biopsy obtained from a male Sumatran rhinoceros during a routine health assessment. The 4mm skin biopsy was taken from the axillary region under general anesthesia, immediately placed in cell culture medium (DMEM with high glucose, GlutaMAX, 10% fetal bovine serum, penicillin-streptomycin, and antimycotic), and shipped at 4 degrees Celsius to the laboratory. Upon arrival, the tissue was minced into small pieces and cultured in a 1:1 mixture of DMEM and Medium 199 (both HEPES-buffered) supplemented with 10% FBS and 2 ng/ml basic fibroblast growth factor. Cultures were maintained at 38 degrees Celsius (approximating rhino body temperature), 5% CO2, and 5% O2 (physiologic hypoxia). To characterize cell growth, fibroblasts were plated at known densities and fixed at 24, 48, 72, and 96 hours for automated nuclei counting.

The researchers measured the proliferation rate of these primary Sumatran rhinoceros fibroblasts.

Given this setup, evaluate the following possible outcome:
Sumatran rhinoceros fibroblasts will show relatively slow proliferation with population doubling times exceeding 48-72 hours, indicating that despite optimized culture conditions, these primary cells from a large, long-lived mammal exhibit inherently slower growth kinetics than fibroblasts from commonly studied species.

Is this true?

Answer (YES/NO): NO